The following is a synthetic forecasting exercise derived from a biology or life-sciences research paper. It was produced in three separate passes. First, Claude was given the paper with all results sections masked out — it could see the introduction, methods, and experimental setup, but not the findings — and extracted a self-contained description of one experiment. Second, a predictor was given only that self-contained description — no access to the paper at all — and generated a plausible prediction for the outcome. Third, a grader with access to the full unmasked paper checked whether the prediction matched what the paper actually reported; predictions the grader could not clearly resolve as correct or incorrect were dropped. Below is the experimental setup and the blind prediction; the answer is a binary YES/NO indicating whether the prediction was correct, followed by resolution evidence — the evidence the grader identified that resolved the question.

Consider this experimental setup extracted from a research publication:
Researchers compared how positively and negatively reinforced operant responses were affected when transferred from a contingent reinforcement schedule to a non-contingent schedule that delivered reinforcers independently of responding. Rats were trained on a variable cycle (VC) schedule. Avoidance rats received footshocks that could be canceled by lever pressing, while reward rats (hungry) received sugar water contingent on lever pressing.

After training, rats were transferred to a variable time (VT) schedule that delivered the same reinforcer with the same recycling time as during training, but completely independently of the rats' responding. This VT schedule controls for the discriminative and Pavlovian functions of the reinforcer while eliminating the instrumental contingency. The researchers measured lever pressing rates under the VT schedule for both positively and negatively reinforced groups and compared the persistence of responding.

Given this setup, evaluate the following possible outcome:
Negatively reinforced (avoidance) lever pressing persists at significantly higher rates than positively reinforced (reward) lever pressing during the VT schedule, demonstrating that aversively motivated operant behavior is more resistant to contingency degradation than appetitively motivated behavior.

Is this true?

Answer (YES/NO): NO